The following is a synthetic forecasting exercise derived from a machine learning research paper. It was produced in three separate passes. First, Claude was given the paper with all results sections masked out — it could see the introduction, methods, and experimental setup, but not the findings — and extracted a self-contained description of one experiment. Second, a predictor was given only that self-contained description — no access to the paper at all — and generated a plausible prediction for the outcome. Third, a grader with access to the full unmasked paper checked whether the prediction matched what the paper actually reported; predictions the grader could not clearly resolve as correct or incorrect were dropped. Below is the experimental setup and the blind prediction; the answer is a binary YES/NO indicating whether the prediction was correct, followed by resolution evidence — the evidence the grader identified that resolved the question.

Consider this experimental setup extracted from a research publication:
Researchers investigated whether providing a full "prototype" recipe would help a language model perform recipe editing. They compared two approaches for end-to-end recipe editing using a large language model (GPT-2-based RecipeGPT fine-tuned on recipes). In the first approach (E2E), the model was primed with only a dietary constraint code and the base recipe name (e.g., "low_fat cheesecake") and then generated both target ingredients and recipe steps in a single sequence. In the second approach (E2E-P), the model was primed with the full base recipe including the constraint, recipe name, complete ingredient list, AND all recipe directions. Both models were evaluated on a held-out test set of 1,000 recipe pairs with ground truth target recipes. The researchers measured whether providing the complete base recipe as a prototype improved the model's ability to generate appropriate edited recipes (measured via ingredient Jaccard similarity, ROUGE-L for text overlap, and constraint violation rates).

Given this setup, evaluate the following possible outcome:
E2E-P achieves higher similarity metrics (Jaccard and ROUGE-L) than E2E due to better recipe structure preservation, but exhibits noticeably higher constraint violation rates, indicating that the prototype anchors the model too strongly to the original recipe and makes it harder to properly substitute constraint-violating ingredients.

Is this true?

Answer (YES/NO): NO